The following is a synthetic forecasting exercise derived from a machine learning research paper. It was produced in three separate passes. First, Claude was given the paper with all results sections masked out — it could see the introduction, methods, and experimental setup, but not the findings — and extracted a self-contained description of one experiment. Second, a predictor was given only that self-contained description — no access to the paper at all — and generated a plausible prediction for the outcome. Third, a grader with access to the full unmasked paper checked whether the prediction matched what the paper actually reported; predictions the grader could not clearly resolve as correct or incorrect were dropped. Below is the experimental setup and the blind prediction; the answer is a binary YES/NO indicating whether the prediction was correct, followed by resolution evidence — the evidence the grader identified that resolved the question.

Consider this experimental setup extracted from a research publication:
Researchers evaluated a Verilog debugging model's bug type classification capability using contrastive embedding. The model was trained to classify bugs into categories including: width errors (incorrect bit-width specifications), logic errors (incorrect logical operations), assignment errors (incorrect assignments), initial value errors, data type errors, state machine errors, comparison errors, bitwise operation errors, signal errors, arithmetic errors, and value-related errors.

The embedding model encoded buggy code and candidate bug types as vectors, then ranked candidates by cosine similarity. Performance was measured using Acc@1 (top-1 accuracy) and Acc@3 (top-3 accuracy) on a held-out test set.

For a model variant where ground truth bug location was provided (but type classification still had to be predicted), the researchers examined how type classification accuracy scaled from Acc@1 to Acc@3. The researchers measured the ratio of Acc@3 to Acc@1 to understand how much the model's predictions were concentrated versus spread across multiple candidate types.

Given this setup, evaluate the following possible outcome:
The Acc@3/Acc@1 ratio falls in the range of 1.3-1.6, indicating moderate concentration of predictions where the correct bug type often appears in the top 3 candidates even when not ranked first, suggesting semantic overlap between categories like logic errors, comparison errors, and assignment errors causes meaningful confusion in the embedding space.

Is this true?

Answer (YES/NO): NO